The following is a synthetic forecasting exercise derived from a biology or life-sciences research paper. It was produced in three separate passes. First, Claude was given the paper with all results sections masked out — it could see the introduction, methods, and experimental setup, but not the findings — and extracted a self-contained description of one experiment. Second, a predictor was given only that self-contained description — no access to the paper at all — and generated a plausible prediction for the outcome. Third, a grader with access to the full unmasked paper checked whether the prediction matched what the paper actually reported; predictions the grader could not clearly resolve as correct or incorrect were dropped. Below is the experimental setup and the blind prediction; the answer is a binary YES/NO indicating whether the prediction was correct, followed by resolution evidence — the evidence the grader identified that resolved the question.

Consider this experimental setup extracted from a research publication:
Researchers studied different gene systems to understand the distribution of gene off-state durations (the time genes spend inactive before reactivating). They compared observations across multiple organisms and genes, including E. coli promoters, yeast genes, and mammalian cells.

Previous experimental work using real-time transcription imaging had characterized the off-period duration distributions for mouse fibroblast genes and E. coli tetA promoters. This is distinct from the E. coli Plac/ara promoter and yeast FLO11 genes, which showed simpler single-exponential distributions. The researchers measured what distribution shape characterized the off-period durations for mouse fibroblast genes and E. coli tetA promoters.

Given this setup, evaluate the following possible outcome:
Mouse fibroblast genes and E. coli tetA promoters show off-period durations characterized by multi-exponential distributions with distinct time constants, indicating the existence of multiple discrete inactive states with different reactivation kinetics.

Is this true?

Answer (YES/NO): NO